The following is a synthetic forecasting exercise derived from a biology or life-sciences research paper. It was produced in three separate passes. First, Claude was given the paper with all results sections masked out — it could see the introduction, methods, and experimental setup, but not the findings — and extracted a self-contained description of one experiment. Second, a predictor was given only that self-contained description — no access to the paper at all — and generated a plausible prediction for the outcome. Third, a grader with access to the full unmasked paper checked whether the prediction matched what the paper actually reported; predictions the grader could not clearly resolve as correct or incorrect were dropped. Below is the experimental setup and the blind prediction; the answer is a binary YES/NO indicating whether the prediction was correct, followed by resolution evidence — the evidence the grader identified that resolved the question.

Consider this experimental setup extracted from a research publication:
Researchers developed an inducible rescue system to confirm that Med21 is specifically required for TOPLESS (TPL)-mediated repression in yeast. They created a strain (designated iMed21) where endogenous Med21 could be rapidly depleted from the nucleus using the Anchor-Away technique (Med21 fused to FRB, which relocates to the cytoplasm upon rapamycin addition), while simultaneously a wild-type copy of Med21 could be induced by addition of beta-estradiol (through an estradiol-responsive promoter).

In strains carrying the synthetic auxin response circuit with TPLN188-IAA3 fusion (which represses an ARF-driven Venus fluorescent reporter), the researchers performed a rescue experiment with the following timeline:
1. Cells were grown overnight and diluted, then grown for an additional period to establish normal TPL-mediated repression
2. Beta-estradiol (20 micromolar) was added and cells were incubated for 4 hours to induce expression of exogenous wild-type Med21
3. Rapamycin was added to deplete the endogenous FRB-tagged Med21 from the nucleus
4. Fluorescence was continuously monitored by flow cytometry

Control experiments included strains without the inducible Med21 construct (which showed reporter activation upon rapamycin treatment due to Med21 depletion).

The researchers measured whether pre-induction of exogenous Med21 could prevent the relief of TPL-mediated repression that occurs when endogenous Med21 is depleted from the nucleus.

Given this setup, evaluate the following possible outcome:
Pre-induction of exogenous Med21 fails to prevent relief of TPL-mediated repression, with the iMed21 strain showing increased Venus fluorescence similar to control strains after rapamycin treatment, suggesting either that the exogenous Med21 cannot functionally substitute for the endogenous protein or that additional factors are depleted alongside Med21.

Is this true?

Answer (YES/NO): NO